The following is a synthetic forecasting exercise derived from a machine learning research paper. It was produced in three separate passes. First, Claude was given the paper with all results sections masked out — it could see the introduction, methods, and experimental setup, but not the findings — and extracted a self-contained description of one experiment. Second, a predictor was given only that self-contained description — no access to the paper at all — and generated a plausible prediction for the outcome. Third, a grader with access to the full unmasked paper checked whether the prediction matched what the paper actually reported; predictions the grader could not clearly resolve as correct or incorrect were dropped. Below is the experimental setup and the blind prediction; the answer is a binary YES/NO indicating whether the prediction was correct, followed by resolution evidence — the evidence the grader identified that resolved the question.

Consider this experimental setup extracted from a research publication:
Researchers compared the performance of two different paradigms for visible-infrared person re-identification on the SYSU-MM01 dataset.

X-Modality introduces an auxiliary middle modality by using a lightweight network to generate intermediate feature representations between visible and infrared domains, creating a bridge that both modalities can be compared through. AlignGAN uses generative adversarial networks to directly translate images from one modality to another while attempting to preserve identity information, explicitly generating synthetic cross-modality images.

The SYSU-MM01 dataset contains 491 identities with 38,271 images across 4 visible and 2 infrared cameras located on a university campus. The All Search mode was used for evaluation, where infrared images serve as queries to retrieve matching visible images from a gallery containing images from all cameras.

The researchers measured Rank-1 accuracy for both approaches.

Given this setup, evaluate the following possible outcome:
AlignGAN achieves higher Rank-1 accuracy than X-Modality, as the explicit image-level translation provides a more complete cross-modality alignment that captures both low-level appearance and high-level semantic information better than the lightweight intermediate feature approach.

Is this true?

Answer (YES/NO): NO